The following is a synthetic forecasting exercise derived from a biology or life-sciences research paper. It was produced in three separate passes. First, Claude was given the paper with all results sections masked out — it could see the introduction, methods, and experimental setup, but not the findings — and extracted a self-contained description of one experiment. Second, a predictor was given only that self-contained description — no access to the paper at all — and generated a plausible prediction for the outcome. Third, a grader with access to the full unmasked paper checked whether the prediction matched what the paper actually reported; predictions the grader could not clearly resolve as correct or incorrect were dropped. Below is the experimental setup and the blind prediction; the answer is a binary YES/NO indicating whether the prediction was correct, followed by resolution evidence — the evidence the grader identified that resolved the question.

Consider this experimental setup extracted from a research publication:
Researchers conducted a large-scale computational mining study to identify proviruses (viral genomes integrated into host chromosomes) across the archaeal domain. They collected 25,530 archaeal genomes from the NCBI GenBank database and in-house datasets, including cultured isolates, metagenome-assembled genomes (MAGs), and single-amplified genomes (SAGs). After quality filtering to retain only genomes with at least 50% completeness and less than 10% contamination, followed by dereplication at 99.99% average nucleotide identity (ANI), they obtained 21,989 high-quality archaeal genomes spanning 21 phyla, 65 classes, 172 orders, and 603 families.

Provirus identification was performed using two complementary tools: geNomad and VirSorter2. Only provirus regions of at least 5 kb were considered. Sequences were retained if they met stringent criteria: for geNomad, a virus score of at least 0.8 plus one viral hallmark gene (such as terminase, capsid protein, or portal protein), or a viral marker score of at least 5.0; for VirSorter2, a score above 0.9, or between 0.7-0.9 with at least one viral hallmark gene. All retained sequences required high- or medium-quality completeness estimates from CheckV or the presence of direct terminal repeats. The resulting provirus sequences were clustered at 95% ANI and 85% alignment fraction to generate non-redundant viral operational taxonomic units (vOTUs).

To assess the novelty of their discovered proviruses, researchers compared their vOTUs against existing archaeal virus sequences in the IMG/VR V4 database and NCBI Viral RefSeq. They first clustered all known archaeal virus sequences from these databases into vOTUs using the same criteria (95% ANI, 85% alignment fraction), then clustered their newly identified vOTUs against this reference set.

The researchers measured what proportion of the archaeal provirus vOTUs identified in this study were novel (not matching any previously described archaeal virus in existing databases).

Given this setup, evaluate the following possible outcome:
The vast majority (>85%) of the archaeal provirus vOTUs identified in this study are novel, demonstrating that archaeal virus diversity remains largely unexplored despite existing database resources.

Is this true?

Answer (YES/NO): YES